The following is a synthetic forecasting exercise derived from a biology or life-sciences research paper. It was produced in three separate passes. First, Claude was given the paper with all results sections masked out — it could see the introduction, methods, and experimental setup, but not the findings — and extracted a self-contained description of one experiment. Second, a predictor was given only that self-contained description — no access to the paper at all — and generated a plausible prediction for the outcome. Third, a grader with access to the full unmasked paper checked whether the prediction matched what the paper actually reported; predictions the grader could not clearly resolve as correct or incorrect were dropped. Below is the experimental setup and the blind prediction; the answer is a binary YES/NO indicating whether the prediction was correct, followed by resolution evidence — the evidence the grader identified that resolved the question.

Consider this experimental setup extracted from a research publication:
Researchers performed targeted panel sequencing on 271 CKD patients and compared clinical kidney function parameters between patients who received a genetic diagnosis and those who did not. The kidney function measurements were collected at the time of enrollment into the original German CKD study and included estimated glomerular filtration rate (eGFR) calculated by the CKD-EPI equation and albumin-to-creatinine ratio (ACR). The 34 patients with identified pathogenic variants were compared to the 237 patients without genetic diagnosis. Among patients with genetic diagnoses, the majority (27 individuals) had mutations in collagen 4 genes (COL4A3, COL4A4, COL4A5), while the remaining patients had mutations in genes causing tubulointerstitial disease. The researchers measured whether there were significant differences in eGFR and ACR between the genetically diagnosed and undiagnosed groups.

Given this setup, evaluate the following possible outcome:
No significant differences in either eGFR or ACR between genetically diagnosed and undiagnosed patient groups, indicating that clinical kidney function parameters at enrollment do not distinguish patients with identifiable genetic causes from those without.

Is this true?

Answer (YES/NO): NO